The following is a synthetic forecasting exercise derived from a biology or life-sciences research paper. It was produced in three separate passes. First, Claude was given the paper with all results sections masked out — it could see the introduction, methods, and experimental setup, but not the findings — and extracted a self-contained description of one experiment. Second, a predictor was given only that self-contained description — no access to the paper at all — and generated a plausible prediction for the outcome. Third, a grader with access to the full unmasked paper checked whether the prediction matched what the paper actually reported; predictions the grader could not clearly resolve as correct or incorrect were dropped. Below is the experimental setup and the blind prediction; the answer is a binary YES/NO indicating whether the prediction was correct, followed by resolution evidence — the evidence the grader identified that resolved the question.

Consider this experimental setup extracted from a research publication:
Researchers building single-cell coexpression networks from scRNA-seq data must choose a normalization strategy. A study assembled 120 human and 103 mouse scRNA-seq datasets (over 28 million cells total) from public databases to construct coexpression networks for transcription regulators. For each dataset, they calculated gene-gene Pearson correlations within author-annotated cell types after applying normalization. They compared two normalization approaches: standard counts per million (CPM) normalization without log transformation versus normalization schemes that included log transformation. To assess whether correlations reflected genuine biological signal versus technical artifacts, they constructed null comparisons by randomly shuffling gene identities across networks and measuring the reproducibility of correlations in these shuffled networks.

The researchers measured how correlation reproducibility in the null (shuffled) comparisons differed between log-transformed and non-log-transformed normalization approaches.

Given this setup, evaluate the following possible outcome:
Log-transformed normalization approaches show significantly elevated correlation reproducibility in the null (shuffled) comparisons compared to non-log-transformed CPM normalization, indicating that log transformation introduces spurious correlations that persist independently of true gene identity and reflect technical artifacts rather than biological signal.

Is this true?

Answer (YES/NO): YES